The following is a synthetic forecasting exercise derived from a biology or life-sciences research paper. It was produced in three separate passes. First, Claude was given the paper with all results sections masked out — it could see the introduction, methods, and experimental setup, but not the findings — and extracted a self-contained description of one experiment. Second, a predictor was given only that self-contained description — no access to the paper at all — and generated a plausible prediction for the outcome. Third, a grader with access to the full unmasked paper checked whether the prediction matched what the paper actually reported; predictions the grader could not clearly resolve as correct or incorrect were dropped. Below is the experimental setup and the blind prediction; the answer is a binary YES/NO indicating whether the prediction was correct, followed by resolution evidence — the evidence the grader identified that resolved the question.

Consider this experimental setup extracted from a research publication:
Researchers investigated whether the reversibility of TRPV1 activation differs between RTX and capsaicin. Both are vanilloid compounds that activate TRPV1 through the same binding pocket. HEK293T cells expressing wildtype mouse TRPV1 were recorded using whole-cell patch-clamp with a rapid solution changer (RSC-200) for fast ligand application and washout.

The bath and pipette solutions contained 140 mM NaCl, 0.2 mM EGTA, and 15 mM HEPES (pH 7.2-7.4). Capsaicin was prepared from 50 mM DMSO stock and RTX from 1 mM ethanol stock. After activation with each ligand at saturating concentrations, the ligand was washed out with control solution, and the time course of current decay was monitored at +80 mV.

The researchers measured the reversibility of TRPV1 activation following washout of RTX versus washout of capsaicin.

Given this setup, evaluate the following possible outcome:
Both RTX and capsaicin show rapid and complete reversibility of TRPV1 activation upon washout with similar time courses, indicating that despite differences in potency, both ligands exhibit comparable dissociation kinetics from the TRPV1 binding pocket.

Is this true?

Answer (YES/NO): NO